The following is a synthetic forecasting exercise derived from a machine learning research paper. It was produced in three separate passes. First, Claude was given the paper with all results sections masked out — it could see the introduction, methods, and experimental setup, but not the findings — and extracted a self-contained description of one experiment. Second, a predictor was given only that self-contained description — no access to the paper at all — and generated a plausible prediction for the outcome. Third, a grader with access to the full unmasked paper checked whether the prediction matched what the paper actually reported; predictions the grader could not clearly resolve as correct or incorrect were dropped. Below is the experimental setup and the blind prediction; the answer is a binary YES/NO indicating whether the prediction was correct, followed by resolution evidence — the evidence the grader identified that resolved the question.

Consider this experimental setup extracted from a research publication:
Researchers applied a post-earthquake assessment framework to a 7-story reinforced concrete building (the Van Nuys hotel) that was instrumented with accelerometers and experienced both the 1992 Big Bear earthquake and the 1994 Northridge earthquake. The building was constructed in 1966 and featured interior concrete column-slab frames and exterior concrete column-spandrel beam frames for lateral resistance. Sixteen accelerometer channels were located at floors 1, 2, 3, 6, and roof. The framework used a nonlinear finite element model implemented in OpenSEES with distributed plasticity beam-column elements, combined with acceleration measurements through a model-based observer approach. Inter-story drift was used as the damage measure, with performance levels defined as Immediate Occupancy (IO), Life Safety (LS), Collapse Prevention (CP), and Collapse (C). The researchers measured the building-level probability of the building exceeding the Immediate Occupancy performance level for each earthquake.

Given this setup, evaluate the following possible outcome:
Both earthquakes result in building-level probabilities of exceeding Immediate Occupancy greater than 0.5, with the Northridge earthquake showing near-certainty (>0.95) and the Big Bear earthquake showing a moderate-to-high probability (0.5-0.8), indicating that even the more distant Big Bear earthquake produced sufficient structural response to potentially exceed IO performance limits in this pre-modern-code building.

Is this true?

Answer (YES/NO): NO